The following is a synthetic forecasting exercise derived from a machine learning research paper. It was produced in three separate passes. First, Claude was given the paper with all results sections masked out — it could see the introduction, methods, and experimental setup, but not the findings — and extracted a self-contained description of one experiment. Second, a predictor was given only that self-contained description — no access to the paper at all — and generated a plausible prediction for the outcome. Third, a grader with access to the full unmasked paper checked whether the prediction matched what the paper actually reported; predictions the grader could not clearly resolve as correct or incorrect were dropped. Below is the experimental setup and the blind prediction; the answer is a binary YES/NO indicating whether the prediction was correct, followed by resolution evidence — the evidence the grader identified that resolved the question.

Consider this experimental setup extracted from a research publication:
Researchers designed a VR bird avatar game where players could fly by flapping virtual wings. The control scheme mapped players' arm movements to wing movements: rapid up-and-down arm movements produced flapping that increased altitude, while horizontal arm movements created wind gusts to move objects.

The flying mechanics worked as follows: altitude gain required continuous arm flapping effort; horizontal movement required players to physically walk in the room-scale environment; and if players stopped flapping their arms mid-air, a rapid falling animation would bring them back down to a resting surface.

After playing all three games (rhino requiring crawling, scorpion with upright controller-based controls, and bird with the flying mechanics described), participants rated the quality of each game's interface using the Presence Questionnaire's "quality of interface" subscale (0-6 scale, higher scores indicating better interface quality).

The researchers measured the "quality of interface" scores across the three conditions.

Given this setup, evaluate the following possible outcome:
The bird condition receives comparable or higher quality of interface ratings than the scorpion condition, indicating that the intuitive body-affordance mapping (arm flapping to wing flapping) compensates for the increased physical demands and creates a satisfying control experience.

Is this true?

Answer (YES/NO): YES